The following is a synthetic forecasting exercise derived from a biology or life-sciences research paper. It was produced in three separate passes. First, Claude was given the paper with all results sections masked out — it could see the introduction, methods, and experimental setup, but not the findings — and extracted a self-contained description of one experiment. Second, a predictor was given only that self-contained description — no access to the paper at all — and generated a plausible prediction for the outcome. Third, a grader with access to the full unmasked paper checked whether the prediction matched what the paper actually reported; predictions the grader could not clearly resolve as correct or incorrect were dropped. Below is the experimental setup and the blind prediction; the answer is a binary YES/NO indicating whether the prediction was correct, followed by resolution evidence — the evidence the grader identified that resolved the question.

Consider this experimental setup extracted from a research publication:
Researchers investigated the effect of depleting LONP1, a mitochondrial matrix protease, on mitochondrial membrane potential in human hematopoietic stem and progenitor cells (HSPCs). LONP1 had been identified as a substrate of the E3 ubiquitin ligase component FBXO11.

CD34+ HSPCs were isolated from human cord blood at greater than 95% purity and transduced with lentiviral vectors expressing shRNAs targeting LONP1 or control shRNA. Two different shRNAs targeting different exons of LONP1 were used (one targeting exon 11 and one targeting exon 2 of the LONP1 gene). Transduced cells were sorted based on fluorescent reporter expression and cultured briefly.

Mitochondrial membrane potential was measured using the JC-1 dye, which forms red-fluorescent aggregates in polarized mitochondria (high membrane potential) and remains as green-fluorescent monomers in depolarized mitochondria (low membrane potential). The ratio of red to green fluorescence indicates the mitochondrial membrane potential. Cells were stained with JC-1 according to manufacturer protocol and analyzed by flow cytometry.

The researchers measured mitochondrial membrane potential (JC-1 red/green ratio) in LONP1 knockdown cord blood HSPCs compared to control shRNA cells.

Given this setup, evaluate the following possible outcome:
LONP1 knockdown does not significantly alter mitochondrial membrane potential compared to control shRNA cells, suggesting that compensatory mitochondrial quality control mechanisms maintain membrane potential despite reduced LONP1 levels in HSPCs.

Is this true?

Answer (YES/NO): NO